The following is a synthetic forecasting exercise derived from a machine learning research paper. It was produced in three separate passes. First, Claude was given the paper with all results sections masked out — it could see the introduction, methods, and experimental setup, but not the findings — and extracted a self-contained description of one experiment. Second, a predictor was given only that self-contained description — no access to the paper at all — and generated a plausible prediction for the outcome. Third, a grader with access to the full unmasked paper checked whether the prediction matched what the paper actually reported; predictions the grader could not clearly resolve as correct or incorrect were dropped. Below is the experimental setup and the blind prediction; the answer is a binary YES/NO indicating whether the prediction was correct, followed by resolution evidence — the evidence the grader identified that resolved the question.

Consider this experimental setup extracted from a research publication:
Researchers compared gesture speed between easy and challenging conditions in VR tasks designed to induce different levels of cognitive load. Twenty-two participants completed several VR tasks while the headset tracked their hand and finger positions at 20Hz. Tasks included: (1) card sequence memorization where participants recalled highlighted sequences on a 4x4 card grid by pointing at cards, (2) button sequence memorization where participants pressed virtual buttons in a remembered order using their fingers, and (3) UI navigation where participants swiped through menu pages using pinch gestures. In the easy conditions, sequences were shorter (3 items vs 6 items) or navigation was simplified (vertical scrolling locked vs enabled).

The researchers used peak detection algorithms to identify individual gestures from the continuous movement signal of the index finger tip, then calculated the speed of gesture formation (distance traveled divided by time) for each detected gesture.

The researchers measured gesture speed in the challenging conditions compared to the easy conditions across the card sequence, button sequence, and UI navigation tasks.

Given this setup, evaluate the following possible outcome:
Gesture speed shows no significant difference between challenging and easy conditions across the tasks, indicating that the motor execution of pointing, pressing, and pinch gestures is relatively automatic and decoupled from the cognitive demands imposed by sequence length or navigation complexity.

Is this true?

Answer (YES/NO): NO